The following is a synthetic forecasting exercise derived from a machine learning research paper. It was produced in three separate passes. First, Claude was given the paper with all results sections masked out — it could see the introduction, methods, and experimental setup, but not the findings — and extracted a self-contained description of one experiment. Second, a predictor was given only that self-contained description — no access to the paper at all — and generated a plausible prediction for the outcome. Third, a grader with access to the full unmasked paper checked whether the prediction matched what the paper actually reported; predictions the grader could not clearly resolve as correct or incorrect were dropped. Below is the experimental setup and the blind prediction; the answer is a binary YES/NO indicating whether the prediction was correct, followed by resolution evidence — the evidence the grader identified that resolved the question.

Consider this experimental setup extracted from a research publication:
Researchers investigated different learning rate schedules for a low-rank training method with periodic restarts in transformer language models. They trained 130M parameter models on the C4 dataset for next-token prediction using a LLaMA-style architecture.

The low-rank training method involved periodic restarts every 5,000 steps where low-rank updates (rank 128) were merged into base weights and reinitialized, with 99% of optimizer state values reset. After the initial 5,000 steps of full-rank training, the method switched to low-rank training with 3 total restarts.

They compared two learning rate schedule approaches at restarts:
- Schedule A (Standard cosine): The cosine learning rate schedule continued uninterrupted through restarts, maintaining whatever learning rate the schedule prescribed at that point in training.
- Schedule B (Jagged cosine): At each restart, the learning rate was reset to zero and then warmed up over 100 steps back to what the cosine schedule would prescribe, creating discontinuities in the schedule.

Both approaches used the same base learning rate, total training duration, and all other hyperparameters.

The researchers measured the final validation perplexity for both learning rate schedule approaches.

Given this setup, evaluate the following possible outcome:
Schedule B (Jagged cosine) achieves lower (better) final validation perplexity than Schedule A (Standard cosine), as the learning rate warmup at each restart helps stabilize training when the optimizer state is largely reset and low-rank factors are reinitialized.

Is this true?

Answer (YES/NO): YES